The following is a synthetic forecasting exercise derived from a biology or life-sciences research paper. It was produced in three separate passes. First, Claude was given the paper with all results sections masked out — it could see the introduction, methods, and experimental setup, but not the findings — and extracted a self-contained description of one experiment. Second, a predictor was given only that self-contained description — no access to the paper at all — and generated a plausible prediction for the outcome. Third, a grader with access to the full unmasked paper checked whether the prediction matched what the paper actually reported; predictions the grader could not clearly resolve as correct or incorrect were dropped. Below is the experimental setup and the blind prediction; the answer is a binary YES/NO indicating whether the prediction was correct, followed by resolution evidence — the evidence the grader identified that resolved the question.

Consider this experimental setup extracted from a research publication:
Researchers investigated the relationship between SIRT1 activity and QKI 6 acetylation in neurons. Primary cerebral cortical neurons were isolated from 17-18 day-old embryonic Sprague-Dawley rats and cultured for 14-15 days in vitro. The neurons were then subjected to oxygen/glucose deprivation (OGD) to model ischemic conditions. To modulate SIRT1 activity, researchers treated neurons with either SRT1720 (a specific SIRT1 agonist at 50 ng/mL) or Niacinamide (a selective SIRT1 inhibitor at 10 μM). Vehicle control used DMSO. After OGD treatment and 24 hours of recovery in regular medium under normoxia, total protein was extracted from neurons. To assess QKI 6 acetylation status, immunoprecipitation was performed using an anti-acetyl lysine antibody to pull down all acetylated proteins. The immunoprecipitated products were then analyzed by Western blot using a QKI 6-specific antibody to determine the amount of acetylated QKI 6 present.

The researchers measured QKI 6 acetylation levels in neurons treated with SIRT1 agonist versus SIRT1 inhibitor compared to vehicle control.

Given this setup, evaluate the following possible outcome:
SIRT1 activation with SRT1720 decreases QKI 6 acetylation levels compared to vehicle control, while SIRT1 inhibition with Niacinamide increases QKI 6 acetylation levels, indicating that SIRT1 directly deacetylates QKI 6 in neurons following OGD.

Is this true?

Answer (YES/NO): YES